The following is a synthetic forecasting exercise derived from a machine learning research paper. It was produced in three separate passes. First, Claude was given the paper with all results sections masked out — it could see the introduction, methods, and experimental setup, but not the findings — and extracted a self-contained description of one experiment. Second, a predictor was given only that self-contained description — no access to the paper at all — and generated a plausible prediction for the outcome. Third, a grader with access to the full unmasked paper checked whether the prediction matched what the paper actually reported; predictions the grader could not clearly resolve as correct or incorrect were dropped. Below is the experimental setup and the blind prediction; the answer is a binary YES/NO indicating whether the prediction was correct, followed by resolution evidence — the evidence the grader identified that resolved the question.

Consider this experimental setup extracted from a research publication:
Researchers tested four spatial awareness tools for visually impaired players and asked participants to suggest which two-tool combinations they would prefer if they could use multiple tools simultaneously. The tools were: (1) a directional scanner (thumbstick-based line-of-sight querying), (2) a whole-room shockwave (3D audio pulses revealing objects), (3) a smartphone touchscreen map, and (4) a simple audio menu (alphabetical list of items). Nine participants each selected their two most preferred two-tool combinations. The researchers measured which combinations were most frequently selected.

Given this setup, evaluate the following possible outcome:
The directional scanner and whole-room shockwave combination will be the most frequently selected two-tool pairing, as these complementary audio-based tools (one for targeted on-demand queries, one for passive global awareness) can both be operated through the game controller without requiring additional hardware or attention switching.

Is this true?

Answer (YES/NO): NO